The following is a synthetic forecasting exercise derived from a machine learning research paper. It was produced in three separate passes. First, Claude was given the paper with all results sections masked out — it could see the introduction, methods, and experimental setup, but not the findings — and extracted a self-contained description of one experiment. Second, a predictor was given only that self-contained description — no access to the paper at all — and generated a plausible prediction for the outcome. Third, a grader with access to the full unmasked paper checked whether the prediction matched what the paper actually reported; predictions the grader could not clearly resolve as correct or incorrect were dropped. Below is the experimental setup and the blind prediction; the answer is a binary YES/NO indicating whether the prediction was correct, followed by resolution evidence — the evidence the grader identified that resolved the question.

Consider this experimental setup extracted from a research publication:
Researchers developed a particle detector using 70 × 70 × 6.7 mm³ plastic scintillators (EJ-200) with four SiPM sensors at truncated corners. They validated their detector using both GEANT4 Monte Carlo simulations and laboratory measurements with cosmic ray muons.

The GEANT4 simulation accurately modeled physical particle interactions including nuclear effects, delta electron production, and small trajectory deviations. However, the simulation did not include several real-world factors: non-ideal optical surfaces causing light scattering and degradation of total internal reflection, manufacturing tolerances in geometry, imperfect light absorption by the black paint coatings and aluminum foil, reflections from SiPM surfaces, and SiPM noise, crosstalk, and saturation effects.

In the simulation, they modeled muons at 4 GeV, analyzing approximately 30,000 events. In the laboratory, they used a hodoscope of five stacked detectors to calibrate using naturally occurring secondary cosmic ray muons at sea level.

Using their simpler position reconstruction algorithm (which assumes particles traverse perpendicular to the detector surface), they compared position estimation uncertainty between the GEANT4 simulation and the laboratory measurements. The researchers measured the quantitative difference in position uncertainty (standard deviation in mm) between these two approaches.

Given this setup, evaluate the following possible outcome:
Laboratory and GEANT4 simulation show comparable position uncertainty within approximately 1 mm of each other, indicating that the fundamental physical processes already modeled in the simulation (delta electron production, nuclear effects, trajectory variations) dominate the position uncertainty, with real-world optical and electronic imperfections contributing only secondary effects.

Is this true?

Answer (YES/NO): NO